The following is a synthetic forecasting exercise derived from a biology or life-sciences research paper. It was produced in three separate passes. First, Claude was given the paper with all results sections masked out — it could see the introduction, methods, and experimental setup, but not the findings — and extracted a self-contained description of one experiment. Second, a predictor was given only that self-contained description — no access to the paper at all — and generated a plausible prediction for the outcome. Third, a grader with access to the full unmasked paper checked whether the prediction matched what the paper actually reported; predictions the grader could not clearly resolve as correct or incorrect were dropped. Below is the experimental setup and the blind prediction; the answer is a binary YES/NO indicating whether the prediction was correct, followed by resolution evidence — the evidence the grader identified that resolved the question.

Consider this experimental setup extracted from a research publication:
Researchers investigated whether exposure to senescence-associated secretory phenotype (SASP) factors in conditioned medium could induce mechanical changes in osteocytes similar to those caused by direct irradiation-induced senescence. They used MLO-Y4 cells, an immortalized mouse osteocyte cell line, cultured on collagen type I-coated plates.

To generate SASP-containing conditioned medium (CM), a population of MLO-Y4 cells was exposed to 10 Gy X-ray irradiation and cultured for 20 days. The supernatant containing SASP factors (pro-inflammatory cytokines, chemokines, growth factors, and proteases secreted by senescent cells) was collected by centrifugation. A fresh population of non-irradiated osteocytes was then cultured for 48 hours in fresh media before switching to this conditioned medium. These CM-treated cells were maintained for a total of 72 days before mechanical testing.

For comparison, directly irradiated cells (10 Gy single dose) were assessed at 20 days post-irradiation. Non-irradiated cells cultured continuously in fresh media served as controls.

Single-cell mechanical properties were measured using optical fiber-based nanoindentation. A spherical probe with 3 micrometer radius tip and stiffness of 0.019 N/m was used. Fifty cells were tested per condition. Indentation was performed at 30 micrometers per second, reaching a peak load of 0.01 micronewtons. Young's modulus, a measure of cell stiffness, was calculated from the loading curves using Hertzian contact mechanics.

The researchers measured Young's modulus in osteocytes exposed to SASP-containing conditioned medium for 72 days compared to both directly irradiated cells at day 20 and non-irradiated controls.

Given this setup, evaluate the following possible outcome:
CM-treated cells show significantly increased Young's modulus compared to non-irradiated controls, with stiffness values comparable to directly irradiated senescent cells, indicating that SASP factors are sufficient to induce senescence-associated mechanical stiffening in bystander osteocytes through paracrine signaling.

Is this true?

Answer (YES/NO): NO